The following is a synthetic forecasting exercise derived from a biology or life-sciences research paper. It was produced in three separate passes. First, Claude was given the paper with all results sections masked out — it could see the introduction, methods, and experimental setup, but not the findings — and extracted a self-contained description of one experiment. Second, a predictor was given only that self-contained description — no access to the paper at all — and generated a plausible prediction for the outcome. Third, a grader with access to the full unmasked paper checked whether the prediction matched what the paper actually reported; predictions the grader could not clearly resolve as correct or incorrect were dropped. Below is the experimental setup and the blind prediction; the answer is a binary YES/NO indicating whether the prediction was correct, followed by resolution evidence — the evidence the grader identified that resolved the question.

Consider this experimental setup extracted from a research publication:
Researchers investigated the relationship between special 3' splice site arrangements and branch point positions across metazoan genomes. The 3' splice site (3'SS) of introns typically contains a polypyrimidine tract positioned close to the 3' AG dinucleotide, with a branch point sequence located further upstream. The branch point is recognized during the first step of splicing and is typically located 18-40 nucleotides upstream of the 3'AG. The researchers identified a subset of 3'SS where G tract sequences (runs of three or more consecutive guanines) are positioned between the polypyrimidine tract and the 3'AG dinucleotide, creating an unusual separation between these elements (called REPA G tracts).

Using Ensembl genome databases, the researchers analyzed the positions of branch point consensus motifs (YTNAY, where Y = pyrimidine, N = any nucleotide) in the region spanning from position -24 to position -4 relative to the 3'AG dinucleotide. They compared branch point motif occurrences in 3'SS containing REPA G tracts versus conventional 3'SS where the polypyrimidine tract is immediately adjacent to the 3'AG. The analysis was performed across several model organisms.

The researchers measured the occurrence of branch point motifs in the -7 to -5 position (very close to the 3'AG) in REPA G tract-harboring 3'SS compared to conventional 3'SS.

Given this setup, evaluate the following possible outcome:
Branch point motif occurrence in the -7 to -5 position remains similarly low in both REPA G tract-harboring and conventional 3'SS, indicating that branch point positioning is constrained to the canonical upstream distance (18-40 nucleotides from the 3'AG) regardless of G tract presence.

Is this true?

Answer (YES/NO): NO